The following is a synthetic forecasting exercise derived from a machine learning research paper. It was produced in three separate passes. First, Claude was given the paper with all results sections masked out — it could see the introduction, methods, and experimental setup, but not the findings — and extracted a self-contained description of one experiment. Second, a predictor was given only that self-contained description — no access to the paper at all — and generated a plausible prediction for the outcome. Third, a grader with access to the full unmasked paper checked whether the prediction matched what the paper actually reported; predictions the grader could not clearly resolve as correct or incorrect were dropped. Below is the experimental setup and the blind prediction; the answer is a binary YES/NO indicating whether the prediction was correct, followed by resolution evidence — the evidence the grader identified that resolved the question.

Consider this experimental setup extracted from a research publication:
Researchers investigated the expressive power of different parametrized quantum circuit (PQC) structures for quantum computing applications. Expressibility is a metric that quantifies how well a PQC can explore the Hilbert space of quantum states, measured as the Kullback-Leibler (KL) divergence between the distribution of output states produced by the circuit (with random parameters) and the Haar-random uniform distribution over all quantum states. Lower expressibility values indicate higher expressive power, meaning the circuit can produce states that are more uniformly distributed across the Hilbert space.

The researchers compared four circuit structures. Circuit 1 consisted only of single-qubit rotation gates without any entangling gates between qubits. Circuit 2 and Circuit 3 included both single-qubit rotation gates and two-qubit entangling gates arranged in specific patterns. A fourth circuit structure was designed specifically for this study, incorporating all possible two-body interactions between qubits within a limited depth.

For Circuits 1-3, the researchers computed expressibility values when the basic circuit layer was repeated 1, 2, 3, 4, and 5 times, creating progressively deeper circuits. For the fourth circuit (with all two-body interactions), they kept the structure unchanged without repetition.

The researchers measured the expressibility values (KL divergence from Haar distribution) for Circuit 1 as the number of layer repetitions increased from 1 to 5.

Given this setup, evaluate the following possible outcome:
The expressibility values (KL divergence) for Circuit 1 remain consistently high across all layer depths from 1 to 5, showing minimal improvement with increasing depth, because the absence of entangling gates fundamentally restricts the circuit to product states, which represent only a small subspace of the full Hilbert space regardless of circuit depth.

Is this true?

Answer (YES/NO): YES